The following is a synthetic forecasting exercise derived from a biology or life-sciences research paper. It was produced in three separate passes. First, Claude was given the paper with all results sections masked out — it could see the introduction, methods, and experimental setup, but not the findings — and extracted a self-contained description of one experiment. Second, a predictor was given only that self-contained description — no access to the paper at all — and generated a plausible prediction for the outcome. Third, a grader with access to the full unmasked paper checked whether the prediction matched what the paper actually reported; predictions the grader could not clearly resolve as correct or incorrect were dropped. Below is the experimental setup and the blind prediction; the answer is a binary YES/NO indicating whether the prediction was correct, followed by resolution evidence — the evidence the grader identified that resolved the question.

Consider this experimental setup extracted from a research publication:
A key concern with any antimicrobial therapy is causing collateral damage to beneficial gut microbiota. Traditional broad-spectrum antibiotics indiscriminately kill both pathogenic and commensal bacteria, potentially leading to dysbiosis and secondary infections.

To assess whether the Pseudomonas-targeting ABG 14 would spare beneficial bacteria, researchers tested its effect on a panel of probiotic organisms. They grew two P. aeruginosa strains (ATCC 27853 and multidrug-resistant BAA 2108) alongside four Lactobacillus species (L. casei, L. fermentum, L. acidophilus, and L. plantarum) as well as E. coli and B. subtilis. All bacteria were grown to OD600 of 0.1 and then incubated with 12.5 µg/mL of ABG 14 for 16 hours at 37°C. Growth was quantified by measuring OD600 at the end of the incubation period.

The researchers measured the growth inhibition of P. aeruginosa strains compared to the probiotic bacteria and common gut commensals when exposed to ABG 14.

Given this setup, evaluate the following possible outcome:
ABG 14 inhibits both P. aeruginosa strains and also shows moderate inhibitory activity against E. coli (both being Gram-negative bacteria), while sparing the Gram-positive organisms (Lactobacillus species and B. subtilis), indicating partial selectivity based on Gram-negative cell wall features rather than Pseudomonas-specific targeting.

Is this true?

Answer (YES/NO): NO